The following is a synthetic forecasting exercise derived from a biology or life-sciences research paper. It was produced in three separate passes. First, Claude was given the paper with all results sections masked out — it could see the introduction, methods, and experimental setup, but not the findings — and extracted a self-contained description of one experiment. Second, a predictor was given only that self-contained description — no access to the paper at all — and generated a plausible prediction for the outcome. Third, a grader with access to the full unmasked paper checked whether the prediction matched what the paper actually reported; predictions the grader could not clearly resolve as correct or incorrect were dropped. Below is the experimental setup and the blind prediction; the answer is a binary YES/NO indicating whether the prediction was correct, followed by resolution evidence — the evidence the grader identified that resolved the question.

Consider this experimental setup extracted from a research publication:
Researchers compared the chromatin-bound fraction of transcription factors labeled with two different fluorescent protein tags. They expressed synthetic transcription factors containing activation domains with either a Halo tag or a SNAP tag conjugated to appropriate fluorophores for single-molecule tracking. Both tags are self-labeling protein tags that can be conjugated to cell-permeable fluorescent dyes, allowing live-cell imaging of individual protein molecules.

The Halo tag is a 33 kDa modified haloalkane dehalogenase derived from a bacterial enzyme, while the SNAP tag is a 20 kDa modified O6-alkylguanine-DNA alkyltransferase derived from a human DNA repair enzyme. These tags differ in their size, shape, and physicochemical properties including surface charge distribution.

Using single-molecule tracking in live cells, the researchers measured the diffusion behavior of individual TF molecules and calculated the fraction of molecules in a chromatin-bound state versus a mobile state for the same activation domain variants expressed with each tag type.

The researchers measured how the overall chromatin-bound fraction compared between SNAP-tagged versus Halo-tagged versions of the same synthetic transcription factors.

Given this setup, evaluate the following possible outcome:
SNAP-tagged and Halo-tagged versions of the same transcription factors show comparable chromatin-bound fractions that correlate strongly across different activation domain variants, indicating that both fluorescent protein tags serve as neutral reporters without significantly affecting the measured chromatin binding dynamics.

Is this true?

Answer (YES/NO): NO